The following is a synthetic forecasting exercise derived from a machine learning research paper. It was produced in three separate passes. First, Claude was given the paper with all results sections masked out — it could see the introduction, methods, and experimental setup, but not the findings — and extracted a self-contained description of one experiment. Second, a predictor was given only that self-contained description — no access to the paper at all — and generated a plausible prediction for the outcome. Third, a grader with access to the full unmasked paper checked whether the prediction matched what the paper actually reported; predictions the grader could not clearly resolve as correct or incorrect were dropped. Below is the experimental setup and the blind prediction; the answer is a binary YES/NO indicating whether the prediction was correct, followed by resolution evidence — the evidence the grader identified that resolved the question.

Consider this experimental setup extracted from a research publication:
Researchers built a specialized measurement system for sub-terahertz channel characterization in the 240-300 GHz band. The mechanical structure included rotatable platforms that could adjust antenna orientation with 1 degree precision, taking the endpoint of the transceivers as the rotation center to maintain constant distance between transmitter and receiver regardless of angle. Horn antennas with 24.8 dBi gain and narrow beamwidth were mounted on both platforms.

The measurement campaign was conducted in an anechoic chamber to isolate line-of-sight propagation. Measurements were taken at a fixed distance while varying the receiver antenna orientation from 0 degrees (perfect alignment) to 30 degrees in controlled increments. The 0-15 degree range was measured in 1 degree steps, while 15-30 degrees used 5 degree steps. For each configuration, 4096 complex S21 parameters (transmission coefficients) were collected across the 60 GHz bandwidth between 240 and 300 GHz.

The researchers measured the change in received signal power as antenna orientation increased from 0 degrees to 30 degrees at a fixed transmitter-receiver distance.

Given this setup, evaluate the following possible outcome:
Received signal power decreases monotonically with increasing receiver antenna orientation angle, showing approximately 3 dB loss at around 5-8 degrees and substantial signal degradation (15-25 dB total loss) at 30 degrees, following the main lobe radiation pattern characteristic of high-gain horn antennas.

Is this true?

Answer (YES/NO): NO